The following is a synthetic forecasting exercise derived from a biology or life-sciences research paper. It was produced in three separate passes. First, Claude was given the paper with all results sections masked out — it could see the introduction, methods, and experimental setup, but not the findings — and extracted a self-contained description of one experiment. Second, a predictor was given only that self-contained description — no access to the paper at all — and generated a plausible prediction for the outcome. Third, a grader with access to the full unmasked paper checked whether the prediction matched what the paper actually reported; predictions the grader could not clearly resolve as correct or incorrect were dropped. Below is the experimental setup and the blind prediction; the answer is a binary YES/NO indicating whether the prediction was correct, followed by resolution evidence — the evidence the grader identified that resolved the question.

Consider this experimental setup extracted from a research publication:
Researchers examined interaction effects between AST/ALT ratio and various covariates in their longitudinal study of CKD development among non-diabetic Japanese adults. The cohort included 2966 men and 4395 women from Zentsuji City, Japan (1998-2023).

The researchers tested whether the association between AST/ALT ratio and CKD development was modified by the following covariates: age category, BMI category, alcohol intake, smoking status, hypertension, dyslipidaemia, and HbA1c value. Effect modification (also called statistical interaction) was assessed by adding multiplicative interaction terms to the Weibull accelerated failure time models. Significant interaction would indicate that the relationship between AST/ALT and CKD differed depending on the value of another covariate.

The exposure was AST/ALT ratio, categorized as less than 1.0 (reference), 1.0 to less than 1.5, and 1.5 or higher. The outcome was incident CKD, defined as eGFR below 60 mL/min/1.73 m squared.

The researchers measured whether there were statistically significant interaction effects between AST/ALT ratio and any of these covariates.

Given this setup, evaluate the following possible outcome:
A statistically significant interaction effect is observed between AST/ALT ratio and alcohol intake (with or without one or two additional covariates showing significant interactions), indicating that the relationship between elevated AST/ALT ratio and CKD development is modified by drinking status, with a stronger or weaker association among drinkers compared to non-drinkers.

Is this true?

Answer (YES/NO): NO